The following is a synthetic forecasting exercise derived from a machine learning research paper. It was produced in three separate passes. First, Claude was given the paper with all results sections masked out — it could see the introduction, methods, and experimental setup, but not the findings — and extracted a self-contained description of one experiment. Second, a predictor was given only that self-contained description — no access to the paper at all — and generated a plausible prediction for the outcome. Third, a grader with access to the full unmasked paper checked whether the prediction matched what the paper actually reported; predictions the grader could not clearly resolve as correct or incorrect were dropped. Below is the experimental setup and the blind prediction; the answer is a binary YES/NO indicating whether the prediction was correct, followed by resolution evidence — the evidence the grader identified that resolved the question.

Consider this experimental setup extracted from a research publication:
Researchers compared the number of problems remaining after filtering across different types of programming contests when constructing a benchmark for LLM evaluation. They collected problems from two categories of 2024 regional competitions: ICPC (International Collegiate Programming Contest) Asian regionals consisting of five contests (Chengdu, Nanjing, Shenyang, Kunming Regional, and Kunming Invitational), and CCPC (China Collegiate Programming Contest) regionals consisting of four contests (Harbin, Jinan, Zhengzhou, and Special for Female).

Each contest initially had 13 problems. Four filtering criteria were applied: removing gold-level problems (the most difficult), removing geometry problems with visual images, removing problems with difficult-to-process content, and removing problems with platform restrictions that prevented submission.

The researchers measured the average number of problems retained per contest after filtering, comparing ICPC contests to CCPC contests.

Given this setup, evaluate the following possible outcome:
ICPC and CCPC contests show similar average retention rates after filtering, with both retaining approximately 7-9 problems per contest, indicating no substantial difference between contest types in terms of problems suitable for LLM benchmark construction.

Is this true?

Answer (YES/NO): NO